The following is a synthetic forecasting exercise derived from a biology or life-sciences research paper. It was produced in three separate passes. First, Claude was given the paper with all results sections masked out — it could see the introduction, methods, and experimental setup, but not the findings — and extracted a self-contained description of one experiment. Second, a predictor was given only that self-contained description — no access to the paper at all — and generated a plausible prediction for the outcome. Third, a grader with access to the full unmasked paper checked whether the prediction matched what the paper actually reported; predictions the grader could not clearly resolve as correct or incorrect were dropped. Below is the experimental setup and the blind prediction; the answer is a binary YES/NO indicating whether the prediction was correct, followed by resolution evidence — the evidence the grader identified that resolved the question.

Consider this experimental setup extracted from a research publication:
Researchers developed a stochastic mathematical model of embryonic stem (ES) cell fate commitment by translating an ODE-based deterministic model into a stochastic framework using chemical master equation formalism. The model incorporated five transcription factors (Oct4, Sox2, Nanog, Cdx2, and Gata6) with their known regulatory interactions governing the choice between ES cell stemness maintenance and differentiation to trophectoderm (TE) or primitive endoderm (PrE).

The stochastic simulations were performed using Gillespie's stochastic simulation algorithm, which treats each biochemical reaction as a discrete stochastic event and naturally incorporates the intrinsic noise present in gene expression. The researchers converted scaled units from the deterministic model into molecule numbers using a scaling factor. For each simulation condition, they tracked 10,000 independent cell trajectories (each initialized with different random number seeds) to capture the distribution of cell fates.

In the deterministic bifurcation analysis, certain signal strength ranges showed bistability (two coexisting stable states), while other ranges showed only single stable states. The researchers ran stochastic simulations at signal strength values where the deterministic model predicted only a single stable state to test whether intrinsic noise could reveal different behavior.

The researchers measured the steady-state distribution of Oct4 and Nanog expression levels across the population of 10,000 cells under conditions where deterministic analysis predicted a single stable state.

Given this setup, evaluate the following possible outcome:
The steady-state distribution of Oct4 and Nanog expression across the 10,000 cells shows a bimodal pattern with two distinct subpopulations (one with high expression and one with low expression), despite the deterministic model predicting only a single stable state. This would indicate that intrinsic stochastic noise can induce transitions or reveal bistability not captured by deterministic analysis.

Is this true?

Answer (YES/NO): NO